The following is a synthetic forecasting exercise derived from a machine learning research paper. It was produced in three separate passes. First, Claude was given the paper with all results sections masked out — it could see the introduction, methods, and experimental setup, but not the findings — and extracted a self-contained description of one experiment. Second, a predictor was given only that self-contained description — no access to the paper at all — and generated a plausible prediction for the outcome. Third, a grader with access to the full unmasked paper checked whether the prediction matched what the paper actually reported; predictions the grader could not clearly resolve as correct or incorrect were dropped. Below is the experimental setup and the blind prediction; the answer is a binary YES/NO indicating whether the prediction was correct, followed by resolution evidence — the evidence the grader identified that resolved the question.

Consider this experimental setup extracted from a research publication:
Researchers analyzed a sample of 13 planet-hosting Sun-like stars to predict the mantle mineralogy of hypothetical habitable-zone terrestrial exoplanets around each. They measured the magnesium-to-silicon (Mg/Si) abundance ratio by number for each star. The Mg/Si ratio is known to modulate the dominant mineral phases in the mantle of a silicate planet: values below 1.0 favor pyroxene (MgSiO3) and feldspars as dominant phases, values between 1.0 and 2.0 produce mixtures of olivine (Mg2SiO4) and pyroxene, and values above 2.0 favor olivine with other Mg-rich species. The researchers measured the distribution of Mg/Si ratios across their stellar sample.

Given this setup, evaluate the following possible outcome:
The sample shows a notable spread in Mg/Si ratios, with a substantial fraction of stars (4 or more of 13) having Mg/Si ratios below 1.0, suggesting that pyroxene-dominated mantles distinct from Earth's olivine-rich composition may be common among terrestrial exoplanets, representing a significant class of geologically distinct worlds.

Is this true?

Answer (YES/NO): NO